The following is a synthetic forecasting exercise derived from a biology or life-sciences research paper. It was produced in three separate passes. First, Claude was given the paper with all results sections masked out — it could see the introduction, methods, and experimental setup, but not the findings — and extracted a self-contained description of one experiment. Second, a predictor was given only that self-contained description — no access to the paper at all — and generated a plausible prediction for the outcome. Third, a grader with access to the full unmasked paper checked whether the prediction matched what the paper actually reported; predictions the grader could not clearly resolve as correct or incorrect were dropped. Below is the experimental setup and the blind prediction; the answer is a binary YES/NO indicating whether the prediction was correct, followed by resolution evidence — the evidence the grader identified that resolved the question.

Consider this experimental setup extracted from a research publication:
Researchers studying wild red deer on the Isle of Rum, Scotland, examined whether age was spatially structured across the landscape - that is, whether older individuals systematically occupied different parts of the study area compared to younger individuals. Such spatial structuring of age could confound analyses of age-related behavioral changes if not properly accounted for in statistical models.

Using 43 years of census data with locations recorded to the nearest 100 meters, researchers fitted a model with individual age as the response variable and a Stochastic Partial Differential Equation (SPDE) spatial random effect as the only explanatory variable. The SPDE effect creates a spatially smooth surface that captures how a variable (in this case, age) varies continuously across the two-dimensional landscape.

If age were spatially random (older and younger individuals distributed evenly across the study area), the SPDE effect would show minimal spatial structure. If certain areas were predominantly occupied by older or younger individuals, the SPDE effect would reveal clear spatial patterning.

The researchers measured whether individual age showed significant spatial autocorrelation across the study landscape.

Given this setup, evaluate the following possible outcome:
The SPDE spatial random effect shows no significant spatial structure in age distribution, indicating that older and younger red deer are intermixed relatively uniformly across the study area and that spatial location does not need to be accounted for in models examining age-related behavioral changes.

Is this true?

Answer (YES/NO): NO